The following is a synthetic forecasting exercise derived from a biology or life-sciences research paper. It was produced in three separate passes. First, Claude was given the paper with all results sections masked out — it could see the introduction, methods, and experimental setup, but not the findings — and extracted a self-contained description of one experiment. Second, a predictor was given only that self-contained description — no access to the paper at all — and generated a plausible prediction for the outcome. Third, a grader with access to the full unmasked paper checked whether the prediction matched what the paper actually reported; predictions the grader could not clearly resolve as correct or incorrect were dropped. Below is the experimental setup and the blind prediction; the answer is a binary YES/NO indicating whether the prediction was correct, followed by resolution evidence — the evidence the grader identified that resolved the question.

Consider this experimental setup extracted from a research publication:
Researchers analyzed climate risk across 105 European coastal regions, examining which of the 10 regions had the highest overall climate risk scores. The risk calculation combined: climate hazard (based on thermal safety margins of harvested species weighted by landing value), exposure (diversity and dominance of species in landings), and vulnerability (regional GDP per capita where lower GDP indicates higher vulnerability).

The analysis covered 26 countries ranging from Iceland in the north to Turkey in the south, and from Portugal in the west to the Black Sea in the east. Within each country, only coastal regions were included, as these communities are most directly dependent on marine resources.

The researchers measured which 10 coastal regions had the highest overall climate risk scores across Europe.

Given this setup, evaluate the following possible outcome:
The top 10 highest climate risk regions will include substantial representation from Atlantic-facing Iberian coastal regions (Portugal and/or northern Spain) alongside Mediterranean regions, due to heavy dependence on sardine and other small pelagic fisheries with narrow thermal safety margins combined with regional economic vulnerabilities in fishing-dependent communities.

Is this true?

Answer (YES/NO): NO